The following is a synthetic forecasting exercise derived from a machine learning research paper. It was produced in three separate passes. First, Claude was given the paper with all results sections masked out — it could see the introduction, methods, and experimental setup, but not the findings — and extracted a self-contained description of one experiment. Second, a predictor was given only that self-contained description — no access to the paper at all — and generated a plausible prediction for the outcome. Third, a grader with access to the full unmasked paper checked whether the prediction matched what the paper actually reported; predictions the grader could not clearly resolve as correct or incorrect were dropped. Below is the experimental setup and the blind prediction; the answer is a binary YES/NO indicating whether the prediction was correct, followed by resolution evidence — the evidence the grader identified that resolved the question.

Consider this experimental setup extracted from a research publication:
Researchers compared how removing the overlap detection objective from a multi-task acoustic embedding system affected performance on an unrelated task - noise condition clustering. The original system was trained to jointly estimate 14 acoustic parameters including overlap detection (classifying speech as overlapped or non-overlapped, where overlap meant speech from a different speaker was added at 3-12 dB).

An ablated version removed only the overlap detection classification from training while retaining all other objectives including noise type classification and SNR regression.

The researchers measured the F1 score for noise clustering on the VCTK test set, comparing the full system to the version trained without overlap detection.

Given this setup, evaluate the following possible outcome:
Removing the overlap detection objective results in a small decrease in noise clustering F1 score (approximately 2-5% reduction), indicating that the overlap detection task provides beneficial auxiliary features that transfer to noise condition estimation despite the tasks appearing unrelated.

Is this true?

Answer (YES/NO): NO